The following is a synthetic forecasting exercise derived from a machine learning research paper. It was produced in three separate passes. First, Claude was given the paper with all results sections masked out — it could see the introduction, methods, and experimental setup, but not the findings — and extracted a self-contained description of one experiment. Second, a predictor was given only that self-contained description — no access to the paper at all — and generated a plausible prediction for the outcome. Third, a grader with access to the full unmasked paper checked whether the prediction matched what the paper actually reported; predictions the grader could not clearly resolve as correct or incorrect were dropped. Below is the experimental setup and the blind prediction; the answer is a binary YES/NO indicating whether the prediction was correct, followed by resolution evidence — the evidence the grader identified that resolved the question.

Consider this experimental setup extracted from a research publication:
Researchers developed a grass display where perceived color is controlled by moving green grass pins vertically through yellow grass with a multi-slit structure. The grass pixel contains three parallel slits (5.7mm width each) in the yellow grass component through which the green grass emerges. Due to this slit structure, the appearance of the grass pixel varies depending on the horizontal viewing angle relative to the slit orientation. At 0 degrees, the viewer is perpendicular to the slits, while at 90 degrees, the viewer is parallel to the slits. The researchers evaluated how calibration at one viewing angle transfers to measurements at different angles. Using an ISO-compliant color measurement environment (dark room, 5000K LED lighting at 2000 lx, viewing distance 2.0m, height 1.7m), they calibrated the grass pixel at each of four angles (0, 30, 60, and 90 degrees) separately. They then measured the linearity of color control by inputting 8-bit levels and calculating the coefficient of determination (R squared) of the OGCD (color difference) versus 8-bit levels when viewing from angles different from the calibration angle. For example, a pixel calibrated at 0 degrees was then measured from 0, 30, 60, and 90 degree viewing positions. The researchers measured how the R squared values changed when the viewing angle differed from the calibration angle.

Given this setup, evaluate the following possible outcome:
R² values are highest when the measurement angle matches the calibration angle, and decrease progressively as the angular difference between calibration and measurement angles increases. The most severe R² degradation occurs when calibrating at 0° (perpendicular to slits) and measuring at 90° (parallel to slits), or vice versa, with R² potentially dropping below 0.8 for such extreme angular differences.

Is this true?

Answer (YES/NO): NO